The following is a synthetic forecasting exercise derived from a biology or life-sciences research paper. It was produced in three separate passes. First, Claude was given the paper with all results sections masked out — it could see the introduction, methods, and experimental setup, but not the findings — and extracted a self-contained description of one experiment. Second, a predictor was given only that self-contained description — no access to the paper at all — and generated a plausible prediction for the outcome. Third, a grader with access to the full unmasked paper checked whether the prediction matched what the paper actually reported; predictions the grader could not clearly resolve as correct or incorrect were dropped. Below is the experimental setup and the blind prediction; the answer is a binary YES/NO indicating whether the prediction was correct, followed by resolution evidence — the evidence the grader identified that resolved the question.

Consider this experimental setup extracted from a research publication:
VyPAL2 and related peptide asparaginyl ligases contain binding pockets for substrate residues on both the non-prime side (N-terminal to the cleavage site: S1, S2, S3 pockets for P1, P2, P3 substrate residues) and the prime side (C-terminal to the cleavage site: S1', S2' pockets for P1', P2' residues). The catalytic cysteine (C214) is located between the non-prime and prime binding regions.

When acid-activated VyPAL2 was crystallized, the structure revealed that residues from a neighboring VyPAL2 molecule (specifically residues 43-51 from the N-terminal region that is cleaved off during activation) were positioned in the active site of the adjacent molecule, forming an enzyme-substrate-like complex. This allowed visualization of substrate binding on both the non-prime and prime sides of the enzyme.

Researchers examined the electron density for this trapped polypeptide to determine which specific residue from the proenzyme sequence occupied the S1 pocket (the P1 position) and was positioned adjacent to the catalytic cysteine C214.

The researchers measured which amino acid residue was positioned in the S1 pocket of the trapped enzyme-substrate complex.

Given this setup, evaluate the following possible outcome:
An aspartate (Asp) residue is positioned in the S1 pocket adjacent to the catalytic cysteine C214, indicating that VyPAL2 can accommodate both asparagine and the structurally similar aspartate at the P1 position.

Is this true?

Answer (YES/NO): YES